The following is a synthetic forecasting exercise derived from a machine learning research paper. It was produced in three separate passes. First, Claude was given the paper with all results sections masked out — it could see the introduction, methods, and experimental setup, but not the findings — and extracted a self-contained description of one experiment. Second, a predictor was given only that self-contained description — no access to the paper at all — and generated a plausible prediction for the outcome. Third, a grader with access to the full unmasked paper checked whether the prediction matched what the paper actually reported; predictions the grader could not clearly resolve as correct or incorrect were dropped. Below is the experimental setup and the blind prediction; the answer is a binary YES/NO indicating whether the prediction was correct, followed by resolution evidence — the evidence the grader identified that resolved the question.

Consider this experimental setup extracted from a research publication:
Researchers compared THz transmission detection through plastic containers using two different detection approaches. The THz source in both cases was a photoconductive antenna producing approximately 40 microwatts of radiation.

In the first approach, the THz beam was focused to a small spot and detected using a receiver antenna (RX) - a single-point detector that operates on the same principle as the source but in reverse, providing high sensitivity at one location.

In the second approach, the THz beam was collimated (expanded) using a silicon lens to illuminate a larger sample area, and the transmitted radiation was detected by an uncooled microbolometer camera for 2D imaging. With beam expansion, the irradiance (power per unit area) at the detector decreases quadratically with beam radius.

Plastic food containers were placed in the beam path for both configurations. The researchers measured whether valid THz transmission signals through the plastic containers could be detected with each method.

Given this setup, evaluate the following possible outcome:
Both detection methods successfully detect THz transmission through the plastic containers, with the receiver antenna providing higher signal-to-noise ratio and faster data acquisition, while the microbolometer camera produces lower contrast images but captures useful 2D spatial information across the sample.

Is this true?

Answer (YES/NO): NO